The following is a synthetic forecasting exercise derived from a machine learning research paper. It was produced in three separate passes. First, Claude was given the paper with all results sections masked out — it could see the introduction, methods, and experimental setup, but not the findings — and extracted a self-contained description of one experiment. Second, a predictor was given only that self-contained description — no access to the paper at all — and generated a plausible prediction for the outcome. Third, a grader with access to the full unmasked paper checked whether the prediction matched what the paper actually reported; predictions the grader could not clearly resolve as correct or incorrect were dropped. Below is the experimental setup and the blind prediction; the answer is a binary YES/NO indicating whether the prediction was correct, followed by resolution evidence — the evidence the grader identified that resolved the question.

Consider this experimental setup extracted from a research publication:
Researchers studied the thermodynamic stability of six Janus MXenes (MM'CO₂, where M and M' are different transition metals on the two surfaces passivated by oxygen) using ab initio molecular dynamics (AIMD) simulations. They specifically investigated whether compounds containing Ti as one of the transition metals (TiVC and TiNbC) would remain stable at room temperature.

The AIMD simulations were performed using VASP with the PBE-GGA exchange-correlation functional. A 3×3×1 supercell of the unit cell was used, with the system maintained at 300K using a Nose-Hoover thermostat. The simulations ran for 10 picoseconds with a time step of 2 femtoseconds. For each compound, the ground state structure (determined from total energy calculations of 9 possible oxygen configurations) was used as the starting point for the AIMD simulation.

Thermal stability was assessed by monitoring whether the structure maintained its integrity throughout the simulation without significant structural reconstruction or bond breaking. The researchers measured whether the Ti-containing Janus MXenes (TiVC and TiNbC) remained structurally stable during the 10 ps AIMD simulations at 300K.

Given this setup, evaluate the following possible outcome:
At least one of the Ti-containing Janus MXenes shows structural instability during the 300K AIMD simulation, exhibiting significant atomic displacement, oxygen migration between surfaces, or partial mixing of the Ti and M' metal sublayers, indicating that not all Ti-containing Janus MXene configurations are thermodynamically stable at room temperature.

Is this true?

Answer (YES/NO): NO